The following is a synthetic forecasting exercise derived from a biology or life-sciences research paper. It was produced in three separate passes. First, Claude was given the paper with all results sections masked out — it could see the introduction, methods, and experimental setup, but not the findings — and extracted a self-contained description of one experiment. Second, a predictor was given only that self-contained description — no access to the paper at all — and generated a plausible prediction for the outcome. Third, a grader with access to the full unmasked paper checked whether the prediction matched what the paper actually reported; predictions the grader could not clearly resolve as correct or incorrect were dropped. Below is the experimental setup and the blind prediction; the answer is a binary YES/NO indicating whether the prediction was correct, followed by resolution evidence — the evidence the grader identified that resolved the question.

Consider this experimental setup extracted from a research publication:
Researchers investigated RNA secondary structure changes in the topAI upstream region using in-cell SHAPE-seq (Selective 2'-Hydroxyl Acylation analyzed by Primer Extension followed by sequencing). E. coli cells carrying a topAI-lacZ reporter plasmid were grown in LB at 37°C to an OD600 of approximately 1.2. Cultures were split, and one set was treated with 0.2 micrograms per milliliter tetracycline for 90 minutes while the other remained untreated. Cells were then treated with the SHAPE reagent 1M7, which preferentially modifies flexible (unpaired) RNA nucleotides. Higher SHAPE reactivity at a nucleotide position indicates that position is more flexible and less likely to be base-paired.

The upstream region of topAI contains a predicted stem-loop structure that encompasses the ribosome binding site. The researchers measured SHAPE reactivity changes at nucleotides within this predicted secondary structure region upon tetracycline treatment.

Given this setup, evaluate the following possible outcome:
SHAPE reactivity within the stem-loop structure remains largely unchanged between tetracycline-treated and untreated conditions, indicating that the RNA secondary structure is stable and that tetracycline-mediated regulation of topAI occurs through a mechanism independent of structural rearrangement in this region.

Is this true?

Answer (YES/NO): NO